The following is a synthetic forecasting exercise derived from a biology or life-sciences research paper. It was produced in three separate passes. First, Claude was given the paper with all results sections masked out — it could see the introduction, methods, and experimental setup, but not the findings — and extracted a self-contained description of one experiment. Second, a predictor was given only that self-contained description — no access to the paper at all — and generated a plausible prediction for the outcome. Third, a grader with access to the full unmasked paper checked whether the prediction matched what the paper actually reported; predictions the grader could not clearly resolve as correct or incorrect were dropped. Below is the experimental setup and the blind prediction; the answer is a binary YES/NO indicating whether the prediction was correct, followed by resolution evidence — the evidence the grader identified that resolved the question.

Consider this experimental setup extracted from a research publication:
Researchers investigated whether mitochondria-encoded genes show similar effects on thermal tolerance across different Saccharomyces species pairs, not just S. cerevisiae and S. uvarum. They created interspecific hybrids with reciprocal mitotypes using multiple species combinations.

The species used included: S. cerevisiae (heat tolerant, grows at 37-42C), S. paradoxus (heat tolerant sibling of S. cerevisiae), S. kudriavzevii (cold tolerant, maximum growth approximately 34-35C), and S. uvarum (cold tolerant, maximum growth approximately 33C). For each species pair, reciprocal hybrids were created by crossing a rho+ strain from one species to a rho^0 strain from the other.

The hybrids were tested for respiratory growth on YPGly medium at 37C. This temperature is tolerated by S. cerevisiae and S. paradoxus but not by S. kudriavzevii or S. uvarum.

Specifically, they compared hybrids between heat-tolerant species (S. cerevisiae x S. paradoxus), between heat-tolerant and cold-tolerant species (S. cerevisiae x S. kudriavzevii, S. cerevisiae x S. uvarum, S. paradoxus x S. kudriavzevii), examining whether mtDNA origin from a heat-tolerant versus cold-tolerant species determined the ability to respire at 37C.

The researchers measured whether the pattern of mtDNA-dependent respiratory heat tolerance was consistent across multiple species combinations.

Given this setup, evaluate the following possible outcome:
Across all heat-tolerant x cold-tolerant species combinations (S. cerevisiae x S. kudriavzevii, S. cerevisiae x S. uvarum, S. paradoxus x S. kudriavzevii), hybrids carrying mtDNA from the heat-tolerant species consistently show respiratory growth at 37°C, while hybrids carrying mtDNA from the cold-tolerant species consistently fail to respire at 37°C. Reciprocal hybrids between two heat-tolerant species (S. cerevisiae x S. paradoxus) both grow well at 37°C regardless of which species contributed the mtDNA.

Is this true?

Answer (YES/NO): NO